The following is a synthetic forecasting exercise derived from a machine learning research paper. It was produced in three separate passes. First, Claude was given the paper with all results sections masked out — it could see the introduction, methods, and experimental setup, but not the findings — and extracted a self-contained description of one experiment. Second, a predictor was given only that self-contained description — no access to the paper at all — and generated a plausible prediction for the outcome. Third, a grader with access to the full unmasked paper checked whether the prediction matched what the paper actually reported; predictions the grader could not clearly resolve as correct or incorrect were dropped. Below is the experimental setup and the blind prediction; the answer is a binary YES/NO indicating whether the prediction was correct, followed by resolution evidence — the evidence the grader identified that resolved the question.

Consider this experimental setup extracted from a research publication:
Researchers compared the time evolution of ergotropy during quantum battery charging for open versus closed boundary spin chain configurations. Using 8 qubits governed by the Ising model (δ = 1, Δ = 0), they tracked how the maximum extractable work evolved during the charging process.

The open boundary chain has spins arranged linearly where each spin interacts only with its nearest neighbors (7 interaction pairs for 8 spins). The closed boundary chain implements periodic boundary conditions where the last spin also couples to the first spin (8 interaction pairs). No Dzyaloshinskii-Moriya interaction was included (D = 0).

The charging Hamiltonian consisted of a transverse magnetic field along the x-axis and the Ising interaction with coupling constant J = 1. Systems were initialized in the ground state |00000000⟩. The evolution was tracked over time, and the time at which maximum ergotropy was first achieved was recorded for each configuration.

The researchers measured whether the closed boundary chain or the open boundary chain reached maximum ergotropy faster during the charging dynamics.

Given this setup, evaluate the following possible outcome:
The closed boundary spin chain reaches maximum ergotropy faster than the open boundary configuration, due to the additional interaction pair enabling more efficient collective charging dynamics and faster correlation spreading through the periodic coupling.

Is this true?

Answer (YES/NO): NO